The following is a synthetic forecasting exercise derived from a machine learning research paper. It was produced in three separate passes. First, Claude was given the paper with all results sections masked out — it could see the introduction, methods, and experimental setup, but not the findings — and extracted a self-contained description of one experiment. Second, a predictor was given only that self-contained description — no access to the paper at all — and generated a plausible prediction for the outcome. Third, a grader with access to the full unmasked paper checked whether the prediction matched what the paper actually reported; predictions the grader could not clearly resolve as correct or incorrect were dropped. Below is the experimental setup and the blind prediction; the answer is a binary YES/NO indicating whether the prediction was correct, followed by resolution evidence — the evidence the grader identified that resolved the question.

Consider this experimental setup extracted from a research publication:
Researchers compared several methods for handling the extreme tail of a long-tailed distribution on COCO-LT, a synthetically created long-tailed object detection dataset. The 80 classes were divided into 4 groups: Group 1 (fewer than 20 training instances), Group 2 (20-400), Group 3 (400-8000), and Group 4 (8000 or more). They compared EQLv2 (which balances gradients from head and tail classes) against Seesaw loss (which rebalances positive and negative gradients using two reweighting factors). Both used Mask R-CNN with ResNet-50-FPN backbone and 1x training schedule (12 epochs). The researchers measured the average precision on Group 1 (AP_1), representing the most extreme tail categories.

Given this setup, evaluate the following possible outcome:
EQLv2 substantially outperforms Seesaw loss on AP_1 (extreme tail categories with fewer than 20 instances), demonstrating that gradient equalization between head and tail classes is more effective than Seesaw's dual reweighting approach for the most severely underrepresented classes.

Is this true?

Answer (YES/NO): NO